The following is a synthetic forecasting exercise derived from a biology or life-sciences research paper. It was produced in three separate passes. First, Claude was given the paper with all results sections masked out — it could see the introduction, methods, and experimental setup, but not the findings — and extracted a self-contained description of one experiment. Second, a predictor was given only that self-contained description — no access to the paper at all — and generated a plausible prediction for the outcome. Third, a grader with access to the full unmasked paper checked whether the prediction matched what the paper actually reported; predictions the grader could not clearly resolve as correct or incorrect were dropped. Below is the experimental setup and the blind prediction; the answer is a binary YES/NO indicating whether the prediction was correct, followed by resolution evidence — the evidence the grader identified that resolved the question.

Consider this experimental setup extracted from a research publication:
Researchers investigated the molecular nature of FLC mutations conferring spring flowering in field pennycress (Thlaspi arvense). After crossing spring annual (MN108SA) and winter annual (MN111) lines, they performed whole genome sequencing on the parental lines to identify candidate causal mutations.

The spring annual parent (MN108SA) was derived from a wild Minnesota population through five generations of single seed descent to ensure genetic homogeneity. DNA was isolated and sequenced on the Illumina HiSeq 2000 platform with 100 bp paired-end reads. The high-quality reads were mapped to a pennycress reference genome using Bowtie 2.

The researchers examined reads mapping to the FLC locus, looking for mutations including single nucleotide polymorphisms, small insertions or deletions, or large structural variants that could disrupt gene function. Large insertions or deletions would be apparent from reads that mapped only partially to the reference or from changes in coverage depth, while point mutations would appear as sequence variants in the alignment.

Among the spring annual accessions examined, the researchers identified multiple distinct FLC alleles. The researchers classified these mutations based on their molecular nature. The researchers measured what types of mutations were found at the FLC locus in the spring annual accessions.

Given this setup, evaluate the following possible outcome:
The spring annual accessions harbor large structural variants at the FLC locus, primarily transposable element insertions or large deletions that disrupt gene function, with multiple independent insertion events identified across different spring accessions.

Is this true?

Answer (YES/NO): NO